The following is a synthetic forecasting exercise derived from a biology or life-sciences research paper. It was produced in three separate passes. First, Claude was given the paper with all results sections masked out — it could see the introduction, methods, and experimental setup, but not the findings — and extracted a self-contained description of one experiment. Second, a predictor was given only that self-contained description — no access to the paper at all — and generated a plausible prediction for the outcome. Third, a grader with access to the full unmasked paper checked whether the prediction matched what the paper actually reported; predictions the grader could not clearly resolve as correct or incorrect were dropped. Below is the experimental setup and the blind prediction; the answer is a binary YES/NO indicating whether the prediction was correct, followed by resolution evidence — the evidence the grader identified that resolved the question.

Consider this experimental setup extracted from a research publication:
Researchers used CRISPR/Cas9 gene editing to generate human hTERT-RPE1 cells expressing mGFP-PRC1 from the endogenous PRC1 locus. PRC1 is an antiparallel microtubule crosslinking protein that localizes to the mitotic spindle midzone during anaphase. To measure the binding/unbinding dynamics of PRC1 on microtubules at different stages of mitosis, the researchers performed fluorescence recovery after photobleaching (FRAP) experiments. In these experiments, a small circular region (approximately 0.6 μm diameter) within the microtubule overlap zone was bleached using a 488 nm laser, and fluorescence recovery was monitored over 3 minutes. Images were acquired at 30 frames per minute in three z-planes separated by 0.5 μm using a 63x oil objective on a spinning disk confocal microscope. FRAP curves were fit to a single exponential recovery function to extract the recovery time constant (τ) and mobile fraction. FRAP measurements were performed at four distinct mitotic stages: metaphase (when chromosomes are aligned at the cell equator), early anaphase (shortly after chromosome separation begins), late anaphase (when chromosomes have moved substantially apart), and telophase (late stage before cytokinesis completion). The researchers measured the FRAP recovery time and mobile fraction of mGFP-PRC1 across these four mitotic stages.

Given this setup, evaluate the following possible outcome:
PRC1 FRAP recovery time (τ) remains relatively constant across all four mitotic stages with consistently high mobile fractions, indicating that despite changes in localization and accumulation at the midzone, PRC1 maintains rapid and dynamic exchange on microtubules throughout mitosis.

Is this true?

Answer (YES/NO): NO